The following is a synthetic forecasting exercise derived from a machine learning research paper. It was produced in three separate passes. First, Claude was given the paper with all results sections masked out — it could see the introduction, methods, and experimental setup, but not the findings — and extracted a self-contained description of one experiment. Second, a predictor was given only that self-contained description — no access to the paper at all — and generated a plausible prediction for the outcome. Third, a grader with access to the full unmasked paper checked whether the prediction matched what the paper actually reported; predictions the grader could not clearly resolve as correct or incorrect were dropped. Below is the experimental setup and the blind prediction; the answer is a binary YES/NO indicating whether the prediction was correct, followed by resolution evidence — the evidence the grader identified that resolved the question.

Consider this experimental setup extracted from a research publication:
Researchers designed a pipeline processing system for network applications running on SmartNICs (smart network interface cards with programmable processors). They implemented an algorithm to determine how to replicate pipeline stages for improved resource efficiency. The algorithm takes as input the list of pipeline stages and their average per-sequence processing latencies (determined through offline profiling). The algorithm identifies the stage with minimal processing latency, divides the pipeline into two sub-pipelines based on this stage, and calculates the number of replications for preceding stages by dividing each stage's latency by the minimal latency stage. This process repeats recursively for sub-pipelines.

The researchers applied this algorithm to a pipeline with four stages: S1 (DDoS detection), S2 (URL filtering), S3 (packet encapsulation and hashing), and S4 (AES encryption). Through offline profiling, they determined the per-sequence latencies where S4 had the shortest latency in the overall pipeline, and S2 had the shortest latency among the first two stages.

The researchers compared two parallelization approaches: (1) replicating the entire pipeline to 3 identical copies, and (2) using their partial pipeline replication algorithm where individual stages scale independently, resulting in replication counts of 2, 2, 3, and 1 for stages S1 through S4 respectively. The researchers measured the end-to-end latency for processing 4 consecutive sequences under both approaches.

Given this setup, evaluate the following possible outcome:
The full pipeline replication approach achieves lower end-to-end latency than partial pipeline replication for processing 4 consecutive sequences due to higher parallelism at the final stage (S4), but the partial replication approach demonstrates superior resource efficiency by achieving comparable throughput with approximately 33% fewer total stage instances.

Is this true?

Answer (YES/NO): NO